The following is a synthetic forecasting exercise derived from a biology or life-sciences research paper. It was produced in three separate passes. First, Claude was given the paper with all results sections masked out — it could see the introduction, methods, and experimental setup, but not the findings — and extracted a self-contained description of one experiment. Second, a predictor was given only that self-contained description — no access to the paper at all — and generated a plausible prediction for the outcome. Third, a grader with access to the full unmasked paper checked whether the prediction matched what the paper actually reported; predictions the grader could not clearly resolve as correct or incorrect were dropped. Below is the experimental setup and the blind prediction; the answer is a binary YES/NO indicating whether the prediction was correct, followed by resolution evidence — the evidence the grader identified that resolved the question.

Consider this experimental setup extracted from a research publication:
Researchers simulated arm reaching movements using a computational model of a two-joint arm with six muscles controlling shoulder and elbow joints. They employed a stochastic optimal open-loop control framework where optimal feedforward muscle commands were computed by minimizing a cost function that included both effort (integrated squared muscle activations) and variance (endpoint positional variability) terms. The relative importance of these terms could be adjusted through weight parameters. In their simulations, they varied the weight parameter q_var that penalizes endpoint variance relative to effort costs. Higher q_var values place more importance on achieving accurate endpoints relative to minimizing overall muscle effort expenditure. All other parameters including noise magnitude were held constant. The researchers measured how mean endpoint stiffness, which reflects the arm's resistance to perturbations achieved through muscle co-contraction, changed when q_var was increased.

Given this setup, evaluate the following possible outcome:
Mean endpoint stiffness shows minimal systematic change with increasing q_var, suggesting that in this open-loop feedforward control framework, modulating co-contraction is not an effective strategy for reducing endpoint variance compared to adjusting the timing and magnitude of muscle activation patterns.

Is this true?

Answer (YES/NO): NO